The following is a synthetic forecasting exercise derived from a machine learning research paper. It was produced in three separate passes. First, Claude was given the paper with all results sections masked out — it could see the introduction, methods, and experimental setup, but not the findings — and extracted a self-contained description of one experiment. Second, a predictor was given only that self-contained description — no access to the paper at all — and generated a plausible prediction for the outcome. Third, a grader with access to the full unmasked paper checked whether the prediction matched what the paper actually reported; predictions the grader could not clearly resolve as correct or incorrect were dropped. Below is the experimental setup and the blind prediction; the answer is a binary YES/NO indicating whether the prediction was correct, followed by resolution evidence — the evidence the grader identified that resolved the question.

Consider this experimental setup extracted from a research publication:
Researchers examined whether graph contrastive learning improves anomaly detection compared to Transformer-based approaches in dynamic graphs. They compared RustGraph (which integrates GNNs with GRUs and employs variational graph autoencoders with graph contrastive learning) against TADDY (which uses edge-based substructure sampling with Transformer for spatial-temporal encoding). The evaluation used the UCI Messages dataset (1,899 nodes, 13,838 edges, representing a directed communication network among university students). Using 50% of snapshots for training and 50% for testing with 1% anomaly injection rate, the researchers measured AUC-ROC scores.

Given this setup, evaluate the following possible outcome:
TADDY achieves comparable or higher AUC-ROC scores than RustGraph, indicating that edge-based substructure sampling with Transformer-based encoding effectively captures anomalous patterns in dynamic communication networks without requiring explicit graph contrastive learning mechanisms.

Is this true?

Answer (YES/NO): NO